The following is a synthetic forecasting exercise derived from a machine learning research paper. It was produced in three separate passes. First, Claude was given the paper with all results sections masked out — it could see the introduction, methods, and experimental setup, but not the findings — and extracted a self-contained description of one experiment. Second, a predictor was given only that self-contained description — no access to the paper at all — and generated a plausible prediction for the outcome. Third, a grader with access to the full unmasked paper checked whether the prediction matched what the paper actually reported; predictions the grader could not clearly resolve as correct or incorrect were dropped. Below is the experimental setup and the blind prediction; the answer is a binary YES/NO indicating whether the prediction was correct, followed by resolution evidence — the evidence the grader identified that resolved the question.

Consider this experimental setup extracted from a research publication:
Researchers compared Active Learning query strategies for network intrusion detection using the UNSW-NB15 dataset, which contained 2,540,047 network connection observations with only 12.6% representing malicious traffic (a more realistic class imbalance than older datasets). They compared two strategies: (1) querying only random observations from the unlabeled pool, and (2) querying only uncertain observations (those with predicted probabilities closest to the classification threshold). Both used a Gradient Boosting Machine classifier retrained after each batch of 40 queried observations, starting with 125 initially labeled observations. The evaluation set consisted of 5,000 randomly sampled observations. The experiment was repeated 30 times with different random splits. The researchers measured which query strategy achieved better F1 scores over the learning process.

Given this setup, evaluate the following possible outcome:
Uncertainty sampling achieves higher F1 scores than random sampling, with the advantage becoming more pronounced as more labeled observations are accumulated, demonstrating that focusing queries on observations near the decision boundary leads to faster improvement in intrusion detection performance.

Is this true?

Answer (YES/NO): NO